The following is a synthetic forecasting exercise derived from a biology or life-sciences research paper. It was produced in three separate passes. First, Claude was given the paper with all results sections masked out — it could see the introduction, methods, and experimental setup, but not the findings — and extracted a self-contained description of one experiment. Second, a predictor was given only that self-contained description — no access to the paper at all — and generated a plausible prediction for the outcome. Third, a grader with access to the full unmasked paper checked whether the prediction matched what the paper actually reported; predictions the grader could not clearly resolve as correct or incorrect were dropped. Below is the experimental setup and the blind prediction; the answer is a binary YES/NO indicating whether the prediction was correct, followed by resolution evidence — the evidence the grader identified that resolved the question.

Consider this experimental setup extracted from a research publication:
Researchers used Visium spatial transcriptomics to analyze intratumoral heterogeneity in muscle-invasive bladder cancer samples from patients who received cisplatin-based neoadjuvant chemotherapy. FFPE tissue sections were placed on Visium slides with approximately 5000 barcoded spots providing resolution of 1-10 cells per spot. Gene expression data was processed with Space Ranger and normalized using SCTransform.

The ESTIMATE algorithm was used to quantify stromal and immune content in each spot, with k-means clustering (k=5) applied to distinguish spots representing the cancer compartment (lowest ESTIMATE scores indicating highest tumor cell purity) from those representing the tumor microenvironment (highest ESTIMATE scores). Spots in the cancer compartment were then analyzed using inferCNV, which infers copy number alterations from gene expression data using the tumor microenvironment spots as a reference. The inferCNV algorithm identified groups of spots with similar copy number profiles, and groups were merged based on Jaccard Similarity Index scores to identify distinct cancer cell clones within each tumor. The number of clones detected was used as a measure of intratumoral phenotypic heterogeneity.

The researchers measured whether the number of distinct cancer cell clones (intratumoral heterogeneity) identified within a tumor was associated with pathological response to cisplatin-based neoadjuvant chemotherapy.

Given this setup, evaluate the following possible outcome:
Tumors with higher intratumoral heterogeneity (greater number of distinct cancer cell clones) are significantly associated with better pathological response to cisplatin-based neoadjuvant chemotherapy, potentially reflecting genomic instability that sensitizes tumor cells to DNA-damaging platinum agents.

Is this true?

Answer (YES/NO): NO